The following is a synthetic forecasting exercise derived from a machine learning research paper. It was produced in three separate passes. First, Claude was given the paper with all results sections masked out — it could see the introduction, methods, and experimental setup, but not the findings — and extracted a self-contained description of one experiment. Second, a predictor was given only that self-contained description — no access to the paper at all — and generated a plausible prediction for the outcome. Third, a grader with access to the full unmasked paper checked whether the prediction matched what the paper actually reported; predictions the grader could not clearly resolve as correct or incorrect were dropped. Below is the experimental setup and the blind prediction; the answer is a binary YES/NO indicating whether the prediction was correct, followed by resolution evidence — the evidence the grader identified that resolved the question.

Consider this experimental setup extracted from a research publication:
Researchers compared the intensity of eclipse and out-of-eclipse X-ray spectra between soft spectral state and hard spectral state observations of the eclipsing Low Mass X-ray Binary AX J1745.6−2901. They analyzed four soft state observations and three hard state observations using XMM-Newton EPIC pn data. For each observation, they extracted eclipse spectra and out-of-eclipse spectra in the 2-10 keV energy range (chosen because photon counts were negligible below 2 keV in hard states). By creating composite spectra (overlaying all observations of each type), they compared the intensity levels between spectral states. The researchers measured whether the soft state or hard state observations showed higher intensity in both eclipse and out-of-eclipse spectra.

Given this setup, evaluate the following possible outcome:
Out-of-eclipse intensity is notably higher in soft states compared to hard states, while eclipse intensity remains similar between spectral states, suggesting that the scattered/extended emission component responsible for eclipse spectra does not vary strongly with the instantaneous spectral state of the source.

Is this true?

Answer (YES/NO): NO